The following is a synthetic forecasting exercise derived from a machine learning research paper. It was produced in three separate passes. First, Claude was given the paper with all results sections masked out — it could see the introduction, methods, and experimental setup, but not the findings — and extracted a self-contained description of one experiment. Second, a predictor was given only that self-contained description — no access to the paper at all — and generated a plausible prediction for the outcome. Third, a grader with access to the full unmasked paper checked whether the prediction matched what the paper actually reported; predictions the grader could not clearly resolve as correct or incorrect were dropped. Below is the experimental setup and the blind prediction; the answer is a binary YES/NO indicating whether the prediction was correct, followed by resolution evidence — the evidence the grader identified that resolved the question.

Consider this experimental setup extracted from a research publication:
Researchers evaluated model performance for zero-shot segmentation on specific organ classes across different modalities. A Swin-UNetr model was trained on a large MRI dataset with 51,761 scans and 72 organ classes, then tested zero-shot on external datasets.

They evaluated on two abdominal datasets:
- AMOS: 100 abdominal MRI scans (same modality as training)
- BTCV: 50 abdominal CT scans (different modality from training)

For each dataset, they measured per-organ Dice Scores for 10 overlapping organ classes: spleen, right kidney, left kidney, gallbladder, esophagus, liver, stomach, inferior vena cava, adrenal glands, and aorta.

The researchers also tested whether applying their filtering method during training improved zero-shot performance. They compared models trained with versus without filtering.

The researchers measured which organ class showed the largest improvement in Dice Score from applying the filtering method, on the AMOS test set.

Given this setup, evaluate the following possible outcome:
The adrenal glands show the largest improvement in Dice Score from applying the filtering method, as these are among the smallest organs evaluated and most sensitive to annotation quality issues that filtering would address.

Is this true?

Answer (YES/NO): YES